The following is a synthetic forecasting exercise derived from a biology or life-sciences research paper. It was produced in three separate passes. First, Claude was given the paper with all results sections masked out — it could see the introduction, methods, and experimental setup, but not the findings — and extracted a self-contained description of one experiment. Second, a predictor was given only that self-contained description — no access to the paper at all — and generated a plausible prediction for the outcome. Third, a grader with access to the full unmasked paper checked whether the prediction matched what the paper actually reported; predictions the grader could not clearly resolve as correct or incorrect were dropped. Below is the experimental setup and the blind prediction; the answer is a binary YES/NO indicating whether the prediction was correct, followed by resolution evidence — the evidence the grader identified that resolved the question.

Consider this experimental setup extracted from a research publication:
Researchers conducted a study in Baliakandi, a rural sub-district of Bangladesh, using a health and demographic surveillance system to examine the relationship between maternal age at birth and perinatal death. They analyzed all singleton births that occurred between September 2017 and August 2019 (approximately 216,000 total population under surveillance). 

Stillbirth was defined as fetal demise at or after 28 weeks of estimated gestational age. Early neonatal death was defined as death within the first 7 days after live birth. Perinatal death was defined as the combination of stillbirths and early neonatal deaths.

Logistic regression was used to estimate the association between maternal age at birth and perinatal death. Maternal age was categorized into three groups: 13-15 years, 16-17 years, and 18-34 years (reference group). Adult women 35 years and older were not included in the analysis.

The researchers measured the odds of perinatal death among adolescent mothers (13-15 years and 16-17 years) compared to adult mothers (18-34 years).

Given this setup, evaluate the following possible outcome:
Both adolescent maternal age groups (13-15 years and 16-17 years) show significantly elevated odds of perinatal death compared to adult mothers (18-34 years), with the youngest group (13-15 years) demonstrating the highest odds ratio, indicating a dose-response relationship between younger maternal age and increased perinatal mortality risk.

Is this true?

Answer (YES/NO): YES